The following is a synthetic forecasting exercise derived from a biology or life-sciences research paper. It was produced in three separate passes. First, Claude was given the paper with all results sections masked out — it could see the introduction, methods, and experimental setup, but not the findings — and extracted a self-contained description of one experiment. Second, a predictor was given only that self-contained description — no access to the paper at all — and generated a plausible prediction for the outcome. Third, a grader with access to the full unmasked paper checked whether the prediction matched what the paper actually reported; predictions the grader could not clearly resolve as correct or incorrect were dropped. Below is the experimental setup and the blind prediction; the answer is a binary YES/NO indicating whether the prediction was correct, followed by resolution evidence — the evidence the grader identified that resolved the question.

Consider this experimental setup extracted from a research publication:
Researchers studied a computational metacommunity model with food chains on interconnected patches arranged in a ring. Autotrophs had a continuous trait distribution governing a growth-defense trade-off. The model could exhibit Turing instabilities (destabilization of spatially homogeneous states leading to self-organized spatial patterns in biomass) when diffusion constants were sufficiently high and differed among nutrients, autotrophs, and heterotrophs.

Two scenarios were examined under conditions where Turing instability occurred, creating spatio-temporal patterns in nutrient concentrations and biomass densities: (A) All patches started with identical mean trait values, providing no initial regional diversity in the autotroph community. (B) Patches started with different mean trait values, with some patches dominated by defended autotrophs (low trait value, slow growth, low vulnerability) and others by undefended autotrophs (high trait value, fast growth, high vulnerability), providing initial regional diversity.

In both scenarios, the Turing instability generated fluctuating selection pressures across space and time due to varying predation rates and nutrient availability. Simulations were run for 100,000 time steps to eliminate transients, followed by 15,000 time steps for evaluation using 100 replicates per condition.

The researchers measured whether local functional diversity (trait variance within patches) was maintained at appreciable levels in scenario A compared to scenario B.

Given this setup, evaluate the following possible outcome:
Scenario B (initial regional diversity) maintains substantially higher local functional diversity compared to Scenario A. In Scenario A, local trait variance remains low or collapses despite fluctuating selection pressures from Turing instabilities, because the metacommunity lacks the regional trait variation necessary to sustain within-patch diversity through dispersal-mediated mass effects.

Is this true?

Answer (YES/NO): YES